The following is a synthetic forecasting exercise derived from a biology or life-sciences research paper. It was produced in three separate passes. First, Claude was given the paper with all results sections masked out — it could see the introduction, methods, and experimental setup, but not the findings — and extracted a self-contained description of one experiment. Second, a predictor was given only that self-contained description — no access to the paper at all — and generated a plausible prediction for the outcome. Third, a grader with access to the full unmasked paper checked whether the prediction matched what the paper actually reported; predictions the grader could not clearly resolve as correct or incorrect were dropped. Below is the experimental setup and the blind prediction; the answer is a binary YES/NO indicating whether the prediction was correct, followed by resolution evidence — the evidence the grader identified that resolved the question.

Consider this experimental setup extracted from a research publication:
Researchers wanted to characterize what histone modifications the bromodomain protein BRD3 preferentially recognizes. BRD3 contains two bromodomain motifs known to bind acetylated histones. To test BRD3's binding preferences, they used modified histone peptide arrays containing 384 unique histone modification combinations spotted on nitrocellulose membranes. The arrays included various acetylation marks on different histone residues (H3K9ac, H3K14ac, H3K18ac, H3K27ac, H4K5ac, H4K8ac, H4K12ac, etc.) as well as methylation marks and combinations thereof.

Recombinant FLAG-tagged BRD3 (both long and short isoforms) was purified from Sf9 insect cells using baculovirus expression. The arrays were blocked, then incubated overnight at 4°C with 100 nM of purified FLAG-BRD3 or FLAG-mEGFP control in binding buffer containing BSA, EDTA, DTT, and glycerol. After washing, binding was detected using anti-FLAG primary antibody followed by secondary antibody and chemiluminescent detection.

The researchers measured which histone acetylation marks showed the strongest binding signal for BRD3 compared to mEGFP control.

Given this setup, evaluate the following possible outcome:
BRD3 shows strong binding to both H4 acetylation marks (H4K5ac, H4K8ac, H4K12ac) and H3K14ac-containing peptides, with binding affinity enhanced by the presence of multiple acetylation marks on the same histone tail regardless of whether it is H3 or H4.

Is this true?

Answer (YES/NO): NO